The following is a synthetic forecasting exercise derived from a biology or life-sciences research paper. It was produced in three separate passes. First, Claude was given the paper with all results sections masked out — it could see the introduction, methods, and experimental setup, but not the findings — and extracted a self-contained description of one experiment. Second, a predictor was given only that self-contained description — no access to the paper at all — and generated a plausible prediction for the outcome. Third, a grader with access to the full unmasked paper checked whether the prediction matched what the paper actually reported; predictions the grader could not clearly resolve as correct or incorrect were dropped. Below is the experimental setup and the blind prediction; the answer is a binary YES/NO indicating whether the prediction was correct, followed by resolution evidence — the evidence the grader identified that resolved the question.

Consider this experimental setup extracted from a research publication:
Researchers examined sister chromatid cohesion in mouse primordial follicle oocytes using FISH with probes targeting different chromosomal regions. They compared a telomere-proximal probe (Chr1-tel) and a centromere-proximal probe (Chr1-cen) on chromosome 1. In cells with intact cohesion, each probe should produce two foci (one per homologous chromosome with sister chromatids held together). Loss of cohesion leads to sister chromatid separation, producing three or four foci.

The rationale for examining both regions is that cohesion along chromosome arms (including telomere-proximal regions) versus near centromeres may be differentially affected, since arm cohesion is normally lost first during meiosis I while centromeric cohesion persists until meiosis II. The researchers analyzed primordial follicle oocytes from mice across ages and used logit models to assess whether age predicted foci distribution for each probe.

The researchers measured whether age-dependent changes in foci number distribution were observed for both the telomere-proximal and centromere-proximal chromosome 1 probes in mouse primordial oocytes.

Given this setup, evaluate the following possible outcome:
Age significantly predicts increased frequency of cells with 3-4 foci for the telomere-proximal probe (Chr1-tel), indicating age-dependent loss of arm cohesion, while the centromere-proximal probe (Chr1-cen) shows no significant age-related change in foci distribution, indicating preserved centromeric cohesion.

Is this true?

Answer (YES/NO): YES